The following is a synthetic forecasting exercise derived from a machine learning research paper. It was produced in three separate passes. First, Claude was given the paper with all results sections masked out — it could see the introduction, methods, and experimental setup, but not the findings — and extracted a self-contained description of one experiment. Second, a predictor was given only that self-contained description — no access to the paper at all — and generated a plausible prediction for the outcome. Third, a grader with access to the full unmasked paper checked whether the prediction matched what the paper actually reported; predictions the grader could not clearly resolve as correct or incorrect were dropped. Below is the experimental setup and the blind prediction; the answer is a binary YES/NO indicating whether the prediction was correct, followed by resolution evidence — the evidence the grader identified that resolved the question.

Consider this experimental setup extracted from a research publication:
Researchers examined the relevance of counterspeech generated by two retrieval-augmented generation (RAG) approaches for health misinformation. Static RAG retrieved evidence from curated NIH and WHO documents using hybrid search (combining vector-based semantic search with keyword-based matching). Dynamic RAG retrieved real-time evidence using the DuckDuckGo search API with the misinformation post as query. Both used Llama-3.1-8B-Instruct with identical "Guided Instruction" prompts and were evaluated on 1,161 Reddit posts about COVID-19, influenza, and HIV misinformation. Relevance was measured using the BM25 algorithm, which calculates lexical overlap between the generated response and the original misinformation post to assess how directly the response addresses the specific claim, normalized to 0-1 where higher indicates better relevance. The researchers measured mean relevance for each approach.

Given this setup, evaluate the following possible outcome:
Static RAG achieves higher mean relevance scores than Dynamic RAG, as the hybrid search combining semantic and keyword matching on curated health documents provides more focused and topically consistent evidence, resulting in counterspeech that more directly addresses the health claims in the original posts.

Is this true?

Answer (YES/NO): YES